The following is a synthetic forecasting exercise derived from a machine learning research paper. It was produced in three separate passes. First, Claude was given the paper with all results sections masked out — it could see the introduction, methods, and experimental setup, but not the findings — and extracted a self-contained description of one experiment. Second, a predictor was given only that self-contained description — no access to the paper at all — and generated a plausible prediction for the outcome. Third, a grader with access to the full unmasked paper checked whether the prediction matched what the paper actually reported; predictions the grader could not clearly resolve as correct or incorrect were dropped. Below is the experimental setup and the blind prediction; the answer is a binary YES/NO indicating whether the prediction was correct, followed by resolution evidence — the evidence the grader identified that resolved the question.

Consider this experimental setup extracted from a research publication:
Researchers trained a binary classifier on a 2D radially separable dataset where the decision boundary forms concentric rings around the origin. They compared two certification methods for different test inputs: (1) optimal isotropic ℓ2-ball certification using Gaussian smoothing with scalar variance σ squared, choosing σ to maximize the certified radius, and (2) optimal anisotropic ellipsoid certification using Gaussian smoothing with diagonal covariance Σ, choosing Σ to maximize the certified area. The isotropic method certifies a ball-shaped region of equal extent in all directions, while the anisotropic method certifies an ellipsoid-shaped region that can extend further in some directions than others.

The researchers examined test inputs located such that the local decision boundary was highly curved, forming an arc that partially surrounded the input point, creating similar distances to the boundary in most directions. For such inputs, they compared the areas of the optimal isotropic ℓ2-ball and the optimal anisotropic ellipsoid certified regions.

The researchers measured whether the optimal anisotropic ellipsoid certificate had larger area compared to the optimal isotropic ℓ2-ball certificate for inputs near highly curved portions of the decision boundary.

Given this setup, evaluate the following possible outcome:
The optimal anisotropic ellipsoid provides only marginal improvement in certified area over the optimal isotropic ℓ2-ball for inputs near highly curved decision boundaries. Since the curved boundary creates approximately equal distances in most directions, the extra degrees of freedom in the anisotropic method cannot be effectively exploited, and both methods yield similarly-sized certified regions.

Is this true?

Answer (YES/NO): YES